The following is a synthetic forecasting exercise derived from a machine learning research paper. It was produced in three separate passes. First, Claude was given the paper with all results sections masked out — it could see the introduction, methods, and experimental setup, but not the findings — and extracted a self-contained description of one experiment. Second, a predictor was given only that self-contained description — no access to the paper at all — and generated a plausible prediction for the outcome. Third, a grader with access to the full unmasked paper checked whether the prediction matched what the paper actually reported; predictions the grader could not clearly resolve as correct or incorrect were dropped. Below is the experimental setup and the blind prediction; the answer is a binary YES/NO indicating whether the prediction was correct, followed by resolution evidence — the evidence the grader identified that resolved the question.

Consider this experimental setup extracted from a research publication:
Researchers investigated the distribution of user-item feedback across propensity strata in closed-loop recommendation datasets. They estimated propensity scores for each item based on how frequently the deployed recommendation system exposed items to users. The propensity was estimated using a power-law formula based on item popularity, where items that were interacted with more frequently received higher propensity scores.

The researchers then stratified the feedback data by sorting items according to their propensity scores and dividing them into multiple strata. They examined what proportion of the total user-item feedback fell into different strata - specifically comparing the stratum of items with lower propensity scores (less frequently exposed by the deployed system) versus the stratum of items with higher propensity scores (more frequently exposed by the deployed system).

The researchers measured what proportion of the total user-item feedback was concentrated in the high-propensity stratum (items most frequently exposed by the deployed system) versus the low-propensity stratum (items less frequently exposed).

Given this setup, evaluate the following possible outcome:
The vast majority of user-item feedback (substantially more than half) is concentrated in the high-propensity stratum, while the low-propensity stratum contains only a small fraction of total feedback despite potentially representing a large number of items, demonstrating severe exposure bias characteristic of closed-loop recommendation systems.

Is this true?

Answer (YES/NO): NO